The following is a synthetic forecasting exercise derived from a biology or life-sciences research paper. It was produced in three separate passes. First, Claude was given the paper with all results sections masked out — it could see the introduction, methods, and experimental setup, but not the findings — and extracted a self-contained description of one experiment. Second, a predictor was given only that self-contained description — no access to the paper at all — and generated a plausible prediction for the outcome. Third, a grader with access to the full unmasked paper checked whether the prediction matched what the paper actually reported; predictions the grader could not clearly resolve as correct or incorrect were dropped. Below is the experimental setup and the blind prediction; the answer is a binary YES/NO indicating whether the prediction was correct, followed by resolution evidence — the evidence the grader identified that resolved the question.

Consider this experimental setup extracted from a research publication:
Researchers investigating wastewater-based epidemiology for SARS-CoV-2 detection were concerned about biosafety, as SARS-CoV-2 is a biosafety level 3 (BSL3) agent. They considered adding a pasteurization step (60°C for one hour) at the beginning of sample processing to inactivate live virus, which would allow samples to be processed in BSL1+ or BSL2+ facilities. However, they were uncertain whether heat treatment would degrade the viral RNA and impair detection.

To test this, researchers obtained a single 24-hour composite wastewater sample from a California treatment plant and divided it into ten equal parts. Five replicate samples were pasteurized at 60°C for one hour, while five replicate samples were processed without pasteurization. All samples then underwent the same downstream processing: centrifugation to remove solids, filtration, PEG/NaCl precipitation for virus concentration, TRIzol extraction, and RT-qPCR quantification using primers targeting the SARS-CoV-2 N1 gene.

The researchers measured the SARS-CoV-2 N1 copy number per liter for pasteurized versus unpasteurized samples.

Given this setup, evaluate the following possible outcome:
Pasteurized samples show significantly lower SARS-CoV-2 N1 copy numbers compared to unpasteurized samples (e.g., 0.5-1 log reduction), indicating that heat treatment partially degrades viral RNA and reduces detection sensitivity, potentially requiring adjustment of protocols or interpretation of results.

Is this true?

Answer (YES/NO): NO